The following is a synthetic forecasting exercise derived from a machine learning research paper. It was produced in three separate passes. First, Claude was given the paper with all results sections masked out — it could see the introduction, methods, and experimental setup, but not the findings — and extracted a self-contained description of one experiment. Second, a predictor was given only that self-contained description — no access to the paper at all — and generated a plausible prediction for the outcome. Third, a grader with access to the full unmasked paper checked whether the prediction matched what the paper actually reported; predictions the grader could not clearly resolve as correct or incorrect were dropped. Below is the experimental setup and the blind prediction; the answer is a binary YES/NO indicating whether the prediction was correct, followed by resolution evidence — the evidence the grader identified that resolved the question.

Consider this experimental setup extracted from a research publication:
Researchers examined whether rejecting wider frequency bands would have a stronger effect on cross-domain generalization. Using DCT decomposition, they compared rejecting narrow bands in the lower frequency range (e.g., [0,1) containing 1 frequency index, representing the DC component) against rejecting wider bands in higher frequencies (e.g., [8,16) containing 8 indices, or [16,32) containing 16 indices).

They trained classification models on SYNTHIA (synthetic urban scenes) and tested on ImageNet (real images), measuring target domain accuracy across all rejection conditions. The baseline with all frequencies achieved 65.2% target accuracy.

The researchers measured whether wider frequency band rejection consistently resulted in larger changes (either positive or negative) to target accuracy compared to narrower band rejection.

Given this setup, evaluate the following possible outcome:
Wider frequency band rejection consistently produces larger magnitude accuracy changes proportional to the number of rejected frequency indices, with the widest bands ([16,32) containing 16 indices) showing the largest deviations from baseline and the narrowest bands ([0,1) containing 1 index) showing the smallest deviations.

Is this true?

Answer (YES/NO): NO